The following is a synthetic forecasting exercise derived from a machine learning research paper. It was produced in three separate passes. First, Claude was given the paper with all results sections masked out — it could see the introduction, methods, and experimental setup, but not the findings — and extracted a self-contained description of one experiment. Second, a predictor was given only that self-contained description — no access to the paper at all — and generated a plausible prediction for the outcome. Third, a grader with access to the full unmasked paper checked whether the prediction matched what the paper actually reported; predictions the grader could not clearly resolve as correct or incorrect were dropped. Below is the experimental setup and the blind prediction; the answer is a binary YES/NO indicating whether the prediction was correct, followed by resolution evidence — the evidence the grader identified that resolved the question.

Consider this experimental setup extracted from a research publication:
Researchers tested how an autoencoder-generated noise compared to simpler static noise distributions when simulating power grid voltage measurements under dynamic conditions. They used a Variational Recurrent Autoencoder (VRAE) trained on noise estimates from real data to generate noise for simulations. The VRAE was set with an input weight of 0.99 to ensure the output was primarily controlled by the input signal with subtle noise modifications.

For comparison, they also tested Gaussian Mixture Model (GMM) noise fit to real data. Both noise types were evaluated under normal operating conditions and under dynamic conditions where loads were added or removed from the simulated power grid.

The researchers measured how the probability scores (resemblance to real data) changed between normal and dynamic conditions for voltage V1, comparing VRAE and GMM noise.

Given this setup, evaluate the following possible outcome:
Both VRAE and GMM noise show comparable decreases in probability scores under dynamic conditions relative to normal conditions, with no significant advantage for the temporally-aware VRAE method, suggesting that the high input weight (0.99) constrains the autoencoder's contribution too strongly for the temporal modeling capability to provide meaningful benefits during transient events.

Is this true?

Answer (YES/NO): NO